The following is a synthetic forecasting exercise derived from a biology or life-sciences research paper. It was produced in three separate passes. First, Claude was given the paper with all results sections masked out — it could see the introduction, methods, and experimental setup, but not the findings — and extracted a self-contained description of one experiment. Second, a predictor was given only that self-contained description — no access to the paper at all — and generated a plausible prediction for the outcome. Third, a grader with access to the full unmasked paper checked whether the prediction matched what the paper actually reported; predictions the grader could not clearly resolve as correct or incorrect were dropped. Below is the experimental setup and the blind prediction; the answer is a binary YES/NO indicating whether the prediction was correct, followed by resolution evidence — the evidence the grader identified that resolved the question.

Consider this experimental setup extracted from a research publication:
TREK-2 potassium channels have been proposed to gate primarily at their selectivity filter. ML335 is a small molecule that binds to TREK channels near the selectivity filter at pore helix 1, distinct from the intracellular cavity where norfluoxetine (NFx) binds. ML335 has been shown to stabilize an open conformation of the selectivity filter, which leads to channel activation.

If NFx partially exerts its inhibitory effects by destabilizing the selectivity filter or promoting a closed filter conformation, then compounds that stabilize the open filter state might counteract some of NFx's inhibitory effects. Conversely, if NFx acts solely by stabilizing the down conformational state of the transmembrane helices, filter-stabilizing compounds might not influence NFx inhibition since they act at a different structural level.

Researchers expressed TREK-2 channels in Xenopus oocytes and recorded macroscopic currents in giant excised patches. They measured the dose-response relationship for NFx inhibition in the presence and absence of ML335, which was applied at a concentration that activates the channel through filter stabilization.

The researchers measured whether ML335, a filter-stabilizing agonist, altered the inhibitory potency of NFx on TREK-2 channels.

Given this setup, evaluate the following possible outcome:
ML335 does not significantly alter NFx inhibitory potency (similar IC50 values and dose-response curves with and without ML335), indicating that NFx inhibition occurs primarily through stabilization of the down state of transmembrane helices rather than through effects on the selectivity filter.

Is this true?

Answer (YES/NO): NO